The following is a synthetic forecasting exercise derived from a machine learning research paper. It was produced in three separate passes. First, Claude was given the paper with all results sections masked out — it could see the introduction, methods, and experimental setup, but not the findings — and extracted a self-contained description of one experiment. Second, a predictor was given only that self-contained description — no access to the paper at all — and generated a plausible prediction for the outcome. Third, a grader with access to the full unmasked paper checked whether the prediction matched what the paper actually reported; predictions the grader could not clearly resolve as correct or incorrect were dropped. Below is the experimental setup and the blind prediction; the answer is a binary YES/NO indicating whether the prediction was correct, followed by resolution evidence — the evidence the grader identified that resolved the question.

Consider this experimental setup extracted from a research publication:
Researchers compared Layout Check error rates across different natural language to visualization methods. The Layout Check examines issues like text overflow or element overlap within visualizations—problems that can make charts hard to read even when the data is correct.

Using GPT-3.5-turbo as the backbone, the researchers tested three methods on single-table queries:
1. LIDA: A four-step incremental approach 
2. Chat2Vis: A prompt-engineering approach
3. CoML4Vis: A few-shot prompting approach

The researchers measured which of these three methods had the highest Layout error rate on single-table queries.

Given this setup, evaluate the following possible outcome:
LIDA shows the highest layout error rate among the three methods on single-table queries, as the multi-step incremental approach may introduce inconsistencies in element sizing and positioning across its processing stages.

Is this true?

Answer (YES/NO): NO